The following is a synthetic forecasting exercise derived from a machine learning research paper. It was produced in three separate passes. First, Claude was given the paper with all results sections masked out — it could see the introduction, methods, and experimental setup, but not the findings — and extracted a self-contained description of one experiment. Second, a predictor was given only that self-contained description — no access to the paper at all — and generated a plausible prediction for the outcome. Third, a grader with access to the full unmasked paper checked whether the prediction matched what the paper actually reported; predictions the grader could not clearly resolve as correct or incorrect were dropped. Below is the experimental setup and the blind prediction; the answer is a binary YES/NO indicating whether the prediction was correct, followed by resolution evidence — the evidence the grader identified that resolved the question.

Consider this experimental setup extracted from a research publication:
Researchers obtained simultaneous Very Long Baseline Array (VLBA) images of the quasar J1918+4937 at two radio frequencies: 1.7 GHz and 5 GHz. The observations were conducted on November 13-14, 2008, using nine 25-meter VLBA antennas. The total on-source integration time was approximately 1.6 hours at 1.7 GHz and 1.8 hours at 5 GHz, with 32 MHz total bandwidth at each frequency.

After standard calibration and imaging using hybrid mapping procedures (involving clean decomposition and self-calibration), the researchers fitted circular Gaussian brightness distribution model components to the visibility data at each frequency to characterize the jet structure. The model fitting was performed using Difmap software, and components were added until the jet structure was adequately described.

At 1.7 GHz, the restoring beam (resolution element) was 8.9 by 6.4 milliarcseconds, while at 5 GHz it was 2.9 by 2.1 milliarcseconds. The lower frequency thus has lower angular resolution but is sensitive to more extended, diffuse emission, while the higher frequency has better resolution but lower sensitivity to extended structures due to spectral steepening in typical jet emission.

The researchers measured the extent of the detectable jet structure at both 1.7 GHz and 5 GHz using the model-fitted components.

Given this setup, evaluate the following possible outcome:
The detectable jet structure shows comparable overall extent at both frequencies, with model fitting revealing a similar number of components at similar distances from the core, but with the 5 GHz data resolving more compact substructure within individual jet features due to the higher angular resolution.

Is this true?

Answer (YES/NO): NO